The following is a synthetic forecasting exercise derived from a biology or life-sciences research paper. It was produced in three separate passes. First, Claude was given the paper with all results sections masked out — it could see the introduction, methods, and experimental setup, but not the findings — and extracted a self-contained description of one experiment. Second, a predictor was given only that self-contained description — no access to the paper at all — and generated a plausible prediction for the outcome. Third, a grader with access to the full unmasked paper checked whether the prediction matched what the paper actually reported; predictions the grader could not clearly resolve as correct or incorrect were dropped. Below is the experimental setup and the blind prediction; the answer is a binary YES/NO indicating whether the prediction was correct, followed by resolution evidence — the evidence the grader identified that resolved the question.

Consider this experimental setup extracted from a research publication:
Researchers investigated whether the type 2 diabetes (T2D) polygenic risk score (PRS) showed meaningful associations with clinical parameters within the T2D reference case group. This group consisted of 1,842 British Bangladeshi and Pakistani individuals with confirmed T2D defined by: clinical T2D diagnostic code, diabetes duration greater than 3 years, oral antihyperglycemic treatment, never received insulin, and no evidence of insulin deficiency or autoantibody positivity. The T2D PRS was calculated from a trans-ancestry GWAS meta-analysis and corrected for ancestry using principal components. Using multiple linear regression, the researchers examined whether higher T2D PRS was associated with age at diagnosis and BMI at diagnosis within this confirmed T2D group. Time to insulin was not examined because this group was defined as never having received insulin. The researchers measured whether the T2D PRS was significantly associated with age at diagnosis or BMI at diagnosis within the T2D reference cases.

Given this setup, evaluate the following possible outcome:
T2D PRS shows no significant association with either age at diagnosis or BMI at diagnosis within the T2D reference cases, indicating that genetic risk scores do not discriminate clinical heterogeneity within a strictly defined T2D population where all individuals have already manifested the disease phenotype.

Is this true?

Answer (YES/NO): NO